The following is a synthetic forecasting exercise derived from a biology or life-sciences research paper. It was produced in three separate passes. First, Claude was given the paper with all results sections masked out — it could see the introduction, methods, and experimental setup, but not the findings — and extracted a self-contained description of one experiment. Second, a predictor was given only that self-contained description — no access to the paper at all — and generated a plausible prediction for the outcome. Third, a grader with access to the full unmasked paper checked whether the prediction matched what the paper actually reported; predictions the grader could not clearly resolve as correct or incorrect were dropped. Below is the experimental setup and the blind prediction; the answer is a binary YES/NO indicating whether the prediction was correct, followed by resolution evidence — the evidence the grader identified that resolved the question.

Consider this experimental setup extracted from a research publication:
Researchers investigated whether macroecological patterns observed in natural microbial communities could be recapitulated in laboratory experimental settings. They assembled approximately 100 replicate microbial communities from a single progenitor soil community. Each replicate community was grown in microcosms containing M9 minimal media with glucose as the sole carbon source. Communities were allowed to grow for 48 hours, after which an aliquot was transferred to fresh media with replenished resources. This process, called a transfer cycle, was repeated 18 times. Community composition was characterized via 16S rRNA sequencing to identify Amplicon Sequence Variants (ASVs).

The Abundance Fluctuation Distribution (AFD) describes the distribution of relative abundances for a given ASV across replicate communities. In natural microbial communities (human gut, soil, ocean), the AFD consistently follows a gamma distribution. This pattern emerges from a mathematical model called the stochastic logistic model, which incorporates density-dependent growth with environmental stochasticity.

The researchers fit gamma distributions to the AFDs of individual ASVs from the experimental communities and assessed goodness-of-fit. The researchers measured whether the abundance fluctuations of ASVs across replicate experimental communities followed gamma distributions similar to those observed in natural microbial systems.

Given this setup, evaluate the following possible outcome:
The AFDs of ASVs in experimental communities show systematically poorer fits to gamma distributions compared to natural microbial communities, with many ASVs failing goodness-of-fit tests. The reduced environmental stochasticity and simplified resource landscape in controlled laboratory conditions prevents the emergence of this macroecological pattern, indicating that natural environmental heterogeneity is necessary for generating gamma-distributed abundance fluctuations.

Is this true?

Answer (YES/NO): NO